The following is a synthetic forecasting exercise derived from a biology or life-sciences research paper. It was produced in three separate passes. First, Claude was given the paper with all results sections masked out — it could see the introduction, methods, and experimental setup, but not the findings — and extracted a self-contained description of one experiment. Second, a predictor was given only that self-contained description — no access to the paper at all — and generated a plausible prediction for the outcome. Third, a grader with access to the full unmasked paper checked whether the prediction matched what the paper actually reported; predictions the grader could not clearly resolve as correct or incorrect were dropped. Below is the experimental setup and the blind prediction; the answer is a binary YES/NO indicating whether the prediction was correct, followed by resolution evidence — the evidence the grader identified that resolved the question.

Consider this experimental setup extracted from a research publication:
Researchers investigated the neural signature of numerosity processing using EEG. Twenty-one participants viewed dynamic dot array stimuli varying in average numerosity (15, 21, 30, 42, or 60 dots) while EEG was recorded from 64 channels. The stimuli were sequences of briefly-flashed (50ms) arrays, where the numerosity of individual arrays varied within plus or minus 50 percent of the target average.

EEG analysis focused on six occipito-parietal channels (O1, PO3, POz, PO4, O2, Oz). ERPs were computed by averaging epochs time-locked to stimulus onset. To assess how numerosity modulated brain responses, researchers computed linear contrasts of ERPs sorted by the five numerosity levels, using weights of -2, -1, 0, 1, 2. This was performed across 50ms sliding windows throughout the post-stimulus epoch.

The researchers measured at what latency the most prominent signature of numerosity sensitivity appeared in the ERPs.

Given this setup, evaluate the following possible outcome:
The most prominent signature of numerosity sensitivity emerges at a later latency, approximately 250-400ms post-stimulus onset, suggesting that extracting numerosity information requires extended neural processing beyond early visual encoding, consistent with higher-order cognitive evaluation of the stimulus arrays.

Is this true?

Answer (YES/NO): NO